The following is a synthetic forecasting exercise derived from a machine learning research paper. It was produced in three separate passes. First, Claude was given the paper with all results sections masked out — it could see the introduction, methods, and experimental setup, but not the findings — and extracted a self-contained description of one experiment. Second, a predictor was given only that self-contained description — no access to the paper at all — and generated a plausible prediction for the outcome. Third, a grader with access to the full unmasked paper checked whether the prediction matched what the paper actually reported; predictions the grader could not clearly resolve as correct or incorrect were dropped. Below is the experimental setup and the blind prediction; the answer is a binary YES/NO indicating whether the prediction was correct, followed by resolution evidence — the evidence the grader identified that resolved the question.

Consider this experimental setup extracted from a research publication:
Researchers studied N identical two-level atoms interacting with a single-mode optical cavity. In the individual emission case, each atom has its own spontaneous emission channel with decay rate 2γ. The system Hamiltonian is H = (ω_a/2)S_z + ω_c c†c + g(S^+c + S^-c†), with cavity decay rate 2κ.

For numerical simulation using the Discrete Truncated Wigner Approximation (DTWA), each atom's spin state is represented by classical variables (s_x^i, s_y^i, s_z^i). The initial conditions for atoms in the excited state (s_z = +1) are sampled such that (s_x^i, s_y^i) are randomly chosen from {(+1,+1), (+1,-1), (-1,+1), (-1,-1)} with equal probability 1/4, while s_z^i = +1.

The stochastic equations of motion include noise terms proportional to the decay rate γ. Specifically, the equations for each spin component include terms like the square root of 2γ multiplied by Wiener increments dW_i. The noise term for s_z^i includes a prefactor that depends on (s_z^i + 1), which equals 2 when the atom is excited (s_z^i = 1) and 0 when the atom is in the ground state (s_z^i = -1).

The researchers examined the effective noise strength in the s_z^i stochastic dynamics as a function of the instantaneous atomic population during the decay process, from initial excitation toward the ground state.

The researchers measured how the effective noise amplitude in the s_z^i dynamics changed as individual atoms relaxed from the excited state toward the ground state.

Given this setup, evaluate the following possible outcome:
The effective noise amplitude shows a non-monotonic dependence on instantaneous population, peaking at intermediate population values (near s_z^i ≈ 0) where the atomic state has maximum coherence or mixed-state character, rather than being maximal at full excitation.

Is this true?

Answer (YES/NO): NO